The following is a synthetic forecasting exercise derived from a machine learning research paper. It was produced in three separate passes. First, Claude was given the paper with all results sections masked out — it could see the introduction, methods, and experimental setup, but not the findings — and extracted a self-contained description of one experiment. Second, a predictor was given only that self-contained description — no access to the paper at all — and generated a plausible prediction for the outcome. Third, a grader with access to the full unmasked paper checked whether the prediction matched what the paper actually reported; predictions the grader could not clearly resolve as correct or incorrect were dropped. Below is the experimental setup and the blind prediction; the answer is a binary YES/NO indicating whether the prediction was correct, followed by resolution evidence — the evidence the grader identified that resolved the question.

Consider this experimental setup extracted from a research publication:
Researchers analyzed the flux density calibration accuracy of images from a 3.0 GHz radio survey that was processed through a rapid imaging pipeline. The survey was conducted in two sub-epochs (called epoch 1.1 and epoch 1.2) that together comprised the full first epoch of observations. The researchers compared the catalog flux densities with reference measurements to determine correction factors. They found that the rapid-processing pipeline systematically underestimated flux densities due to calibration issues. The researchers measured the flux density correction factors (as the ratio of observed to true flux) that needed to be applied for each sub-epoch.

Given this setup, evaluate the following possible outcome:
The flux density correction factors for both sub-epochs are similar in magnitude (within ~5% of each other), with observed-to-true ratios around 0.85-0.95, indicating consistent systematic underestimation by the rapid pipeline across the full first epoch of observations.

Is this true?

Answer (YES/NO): NO